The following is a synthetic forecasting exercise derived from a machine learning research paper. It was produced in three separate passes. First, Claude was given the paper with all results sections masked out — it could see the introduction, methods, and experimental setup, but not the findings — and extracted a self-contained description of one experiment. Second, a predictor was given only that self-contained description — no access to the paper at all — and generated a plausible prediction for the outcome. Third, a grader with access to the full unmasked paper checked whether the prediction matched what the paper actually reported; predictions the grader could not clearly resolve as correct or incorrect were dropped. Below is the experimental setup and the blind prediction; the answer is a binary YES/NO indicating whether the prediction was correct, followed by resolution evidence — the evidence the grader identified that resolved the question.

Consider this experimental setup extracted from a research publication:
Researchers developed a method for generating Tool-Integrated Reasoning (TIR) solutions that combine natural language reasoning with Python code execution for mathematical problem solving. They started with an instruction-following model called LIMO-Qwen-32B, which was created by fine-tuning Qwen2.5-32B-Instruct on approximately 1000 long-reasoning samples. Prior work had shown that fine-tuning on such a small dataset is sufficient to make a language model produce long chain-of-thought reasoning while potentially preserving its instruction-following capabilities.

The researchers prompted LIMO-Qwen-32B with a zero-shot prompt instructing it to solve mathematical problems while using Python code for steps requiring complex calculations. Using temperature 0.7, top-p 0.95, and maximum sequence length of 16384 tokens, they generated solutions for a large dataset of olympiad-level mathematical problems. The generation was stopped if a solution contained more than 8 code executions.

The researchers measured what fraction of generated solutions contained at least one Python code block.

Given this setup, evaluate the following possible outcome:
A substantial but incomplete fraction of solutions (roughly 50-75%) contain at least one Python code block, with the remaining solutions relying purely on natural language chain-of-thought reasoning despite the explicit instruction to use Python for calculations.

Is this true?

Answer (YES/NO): YES